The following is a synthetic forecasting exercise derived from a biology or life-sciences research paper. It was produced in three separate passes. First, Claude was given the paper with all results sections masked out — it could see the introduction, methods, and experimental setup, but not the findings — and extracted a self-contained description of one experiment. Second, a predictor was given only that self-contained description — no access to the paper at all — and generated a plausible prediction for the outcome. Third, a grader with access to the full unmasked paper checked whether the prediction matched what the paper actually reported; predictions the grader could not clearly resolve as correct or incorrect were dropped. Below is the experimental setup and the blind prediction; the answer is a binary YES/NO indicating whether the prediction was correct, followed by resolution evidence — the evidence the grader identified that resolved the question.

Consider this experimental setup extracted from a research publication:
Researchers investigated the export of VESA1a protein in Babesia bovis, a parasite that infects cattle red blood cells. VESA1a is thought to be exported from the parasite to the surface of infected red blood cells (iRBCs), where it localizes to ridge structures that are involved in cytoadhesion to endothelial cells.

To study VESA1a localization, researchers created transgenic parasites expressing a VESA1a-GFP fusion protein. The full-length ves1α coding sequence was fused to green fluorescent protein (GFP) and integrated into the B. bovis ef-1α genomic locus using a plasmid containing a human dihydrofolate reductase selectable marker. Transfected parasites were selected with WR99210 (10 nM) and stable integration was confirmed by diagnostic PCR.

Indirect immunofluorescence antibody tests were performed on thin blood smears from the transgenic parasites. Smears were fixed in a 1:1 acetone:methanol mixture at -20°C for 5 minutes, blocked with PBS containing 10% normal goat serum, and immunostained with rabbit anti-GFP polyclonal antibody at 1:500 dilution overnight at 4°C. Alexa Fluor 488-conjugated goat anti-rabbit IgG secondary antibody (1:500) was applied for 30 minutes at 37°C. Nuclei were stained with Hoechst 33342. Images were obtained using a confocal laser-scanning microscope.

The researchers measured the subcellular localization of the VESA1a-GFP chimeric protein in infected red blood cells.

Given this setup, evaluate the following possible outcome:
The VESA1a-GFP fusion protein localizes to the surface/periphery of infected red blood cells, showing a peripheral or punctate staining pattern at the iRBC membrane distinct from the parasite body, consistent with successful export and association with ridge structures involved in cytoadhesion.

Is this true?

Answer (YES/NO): YES